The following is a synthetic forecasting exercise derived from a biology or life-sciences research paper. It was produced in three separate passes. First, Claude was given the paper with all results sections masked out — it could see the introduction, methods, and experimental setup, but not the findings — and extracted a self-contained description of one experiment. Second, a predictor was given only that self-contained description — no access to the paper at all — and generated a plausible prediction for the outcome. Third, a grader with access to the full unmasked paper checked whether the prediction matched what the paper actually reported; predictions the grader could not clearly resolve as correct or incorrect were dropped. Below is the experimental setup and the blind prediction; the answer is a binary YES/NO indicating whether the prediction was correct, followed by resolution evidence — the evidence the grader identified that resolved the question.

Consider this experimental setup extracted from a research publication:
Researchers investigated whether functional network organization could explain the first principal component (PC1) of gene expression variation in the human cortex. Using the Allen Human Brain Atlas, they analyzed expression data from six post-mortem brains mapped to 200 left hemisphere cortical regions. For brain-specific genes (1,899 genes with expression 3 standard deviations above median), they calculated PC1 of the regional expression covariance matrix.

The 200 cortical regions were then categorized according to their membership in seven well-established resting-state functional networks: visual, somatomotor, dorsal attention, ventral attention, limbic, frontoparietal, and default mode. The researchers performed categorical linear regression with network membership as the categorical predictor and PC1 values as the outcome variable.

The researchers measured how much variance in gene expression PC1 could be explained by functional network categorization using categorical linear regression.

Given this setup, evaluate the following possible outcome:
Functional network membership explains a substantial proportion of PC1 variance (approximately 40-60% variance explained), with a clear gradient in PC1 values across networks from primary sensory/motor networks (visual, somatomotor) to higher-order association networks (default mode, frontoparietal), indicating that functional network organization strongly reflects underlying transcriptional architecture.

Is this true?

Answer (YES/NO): NO